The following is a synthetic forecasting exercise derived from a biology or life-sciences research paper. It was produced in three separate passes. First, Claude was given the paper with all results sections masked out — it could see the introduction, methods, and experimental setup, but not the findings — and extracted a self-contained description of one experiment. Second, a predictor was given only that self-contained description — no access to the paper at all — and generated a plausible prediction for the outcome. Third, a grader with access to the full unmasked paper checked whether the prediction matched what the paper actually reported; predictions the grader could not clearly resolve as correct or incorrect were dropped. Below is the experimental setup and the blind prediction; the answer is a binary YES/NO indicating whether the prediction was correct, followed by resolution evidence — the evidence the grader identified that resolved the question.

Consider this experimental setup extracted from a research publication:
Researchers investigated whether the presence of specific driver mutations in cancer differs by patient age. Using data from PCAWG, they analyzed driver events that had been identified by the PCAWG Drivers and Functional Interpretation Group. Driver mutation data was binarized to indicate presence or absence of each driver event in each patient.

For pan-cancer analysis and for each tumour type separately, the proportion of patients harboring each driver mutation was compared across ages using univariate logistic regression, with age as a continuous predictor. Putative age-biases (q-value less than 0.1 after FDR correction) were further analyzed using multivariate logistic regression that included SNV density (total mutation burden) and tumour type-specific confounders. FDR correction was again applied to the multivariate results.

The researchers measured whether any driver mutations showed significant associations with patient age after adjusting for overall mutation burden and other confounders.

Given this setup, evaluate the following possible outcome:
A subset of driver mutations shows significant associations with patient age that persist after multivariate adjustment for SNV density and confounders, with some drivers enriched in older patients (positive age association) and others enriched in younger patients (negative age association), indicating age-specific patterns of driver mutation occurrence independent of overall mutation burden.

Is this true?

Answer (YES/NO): YES